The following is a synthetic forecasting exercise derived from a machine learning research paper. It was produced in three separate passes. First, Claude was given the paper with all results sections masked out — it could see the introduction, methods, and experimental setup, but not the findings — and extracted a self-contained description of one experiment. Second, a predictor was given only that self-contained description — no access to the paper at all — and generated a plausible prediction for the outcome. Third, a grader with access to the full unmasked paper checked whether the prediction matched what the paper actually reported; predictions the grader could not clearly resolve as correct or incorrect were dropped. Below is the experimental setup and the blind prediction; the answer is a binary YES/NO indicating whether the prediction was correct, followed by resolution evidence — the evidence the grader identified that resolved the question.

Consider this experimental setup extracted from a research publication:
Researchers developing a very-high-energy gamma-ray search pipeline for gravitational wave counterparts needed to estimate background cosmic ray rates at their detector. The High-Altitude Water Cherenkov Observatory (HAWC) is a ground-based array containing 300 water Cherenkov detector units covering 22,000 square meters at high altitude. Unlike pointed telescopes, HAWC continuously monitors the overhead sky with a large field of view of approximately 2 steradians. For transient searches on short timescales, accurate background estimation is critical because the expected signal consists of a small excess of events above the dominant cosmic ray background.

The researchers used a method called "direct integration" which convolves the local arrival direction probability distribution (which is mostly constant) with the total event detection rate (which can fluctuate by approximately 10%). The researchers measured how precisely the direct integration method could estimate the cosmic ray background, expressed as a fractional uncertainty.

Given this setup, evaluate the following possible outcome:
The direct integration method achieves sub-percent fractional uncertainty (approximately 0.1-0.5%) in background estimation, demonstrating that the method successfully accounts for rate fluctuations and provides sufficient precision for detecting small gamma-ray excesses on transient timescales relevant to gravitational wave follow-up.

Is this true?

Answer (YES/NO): YES